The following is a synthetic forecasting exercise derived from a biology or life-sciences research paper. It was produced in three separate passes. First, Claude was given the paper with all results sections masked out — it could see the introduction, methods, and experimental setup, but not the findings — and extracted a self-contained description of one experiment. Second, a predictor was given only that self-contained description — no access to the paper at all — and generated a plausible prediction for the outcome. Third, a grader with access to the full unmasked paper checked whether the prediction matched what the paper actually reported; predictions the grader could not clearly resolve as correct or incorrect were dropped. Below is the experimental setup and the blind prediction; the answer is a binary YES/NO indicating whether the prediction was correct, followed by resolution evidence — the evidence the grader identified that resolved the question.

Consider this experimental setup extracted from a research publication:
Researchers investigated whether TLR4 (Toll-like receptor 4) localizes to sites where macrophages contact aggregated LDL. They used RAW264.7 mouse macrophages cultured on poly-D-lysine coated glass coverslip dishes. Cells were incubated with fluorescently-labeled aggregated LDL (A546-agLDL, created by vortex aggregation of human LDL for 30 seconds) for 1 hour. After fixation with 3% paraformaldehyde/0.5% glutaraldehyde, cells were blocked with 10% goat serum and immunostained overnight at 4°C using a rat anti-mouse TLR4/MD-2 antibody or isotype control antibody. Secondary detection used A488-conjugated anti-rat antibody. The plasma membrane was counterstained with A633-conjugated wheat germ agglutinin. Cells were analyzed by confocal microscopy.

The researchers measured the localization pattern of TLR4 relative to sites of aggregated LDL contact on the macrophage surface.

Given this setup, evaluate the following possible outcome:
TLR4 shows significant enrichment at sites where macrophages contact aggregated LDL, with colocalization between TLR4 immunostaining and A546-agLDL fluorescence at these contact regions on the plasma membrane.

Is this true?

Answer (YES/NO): YES